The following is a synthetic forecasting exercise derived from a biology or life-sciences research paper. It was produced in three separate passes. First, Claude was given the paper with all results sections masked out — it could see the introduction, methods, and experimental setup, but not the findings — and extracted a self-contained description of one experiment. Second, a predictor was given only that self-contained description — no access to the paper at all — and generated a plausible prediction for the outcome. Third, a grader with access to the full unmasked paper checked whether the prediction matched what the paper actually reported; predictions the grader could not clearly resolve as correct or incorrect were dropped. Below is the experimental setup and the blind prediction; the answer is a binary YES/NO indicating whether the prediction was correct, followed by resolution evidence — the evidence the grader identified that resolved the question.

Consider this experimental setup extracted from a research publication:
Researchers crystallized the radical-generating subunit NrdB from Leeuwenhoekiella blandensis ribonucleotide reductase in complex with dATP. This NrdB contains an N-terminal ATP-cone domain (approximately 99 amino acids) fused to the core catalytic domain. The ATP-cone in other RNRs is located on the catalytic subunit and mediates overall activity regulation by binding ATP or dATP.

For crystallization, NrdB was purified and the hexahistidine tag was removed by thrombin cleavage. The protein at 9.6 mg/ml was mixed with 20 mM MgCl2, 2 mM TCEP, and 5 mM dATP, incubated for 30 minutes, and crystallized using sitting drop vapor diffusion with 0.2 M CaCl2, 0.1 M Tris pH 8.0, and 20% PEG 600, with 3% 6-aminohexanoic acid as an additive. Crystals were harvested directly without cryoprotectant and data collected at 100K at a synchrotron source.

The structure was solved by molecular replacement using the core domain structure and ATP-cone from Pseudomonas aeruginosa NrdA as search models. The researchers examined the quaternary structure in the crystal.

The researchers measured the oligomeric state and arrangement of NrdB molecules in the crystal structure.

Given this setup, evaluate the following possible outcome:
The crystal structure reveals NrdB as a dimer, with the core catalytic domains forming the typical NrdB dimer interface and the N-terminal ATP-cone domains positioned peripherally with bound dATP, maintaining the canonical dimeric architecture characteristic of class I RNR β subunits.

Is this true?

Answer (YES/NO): NO